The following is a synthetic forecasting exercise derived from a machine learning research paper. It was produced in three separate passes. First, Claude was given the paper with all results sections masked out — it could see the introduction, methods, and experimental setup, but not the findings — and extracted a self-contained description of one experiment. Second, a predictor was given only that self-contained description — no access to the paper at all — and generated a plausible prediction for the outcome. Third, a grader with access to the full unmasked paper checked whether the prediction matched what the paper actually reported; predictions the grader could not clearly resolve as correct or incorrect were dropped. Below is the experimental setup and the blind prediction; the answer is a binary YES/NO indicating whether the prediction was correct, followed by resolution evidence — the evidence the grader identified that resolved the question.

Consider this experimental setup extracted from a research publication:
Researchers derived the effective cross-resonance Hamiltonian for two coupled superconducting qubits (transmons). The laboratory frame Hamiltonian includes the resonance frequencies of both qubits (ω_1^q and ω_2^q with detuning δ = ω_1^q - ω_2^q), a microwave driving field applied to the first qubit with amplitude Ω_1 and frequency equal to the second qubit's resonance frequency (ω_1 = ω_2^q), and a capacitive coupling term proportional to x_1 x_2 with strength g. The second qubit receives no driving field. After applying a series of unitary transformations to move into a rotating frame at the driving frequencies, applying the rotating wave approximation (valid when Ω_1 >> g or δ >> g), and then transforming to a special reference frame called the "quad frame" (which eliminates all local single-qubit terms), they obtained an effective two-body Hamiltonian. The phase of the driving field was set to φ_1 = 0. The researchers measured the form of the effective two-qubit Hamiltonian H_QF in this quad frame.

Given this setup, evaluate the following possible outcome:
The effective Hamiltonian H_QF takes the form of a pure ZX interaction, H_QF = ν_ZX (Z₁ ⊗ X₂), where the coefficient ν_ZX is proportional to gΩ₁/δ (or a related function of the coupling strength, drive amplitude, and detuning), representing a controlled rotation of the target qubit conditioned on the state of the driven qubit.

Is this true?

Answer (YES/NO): NO